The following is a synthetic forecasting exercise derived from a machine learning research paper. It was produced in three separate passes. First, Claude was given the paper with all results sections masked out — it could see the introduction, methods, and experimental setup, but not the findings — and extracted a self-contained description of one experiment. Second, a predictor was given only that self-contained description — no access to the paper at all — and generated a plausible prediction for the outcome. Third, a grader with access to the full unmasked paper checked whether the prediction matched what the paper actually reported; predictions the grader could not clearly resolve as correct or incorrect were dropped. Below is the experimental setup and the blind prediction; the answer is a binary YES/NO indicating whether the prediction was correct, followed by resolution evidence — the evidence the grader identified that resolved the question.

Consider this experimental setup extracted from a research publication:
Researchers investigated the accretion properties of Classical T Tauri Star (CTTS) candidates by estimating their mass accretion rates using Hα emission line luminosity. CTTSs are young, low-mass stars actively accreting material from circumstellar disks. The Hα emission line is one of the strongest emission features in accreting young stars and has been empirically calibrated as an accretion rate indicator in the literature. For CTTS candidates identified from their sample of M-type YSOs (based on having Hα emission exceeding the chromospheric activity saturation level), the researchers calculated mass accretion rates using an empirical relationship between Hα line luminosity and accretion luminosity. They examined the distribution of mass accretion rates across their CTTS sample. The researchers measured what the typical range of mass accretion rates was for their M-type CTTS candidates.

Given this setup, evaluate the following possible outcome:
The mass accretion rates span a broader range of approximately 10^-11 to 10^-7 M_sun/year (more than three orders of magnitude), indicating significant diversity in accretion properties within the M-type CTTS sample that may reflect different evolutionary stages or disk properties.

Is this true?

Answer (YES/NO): YES